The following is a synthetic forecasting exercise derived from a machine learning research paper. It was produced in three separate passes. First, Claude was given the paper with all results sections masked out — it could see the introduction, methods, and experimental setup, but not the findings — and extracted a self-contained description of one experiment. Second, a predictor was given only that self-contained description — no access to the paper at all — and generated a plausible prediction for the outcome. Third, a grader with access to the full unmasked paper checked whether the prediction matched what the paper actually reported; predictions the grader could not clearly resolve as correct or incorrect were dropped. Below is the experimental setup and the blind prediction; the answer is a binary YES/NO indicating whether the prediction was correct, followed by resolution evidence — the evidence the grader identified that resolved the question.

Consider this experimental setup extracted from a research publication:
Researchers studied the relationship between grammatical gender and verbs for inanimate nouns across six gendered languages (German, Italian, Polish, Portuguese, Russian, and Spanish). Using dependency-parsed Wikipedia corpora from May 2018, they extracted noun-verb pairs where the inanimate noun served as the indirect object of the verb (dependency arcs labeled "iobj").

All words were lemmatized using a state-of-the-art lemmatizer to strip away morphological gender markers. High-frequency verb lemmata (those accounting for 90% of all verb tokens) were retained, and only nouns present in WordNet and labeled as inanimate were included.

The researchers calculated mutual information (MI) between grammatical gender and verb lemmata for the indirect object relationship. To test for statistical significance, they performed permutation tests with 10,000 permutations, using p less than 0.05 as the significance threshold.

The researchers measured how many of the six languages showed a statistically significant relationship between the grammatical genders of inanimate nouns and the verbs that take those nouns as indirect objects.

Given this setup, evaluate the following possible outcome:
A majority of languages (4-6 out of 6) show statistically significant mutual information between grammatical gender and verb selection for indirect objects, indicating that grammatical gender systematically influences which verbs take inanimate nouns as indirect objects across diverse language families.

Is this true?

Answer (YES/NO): YES